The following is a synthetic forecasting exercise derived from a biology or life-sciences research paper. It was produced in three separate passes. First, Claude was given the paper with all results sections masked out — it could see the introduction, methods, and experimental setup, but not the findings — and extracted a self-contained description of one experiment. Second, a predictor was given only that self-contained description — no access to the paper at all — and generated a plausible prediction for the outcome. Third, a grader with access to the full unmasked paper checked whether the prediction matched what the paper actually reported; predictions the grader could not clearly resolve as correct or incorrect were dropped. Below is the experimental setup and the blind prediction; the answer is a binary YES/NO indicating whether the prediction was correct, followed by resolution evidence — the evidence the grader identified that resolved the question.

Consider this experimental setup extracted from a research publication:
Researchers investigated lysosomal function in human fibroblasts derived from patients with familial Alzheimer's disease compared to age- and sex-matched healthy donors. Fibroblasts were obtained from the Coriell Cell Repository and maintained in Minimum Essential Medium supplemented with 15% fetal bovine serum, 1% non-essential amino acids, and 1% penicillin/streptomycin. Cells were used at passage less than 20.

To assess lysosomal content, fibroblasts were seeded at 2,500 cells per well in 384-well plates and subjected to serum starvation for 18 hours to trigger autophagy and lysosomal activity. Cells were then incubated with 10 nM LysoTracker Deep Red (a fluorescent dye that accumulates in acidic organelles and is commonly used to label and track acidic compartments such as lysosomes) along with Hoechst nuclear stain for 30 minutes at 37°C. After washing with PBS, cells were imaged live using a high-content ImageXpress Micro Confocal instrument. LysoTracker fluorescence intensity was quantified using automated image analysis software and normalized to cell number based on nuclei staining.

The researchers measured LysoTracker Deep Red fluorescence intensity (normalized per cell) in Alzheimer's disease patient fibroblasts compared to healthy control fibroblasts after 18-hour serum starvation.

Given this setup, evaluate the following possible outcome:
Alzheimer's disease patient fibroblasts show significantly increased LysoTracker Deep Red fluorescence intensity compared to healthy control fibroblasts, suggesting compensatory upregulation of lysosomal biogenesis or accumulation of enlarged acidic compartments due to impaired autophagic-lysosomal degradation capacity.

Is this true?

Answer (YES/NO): NO